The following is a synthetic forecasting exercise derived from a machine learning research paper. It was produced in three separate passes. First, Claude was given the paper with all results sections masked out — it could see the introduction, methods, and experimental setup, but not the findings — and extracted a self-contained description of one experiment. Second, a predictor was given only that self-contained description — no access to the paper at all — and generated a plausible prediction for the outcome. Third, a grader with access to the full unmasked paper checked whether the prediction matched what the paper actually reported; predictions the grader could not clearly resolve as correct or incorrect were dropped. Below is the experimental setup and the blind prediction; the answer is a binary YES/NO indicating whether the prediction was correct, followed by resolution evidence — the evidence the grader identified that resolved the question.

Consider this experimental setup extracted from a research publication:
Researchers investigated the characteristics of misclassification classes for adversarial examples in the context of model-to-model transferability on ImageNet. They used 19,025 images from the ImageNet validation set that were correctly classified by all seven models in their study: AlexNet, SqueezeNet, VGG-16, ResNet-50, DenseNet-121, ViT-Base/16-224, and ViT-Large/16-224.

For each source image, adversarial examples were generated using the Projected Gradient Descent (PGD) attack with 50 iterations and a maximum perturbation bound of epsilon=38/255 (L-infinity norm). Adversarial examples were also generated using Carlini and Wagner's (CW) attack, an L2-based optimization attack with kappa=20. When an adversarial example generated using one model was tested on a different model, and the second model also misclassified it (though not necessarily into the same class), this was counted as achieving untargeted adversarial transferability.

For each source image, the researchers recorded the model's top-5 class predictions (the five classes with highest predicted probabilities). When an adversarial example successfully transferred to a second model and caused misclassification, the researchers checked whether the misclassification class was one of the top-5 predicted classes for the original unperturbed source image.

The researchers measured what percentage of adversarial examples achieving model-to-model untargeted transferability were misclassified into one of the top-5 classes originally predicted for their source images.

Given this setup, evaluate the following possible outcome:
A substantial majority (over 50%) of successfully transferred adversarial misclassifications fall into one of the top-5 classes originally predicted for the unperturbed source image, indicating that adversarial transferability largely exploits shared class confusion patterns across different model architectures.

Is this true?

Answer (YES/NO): YES